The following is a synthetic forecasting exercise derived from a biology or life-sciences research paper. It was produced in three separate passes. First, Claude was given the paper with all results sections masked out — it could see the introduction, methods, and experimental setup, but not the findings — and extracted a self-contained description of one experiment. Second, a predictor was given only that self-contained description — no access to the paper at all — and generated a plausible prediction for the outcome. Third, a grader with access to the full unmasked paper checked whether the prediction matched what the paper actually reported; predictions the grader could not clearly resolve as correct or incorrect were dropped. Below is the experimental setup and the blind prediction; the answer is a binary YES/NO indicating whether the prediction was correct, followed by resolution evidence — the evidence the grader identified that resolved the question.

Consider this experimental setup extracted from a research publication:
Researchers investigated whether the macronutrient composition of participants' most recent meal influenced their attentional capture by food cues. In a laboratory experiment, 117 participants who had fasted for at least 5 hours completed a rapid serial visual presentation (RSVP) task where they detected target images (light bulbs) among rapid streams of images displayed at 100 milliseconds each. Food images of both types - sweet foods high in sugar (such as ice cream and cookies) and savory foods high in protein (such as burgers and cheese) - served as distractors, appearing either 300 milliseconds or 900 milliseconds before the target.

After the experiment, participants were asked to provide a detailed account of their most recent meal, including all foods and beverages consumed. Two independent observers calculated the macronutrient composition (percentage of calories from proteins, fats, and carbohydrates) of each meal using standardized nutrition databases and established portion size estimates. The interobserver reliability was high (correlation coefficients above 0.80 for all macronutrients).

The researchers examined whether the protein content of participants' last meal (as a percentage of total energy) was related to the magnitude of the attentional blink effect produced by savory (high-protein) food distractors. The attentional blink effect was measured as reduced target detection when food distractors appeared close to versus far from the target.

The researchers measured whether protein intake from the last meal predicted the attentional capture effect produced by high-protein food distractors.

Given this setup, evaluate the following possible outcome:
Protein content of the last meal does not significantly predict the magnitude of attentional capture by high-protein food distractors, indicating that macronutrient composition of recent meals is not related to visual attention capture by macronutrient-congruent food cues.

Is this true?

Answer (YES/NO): NO